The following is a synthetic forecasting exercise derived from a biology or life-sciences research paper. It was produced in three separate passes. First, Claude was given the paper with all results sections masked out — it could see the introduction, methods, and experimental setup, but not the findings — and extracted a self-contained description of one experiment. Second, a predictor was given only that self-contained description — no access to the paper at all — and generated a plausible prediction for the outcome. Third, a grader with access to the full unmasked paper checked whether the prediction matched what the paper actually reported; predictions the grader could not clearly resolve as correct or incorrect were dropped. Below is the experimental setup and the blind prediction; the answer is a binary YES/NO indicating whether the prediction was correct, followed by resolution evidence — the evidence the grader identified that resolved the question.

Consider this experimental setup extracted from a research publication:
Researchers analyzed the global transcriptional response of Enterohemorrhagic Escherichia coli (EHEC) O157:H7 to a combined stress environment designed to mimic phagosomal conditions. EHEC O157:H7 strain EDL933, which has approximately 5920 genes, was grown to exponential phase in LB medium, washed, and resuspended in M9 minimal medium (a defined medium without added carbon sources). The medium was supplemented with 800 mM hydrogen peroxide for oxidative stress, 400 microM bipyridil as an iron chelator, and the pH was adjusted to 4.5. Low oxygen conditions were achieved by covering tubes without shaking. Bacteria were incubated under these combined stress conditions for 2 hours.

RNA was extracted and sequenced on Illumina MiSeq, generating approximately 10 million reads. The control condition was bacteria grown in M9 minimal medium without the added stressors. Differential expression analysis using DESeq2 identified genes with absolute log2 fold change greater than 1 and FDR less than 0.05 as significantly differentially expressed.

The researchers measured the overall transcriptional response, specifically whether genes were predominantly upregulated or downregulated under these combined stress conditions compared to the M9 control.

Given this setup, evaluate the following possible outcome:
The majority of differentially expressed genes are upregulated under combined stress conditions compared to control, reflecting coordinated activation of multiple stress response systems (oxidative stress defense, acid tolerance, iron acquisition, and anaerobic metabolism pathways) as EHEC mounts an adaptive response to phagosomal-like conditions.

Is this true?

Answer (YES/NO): NO